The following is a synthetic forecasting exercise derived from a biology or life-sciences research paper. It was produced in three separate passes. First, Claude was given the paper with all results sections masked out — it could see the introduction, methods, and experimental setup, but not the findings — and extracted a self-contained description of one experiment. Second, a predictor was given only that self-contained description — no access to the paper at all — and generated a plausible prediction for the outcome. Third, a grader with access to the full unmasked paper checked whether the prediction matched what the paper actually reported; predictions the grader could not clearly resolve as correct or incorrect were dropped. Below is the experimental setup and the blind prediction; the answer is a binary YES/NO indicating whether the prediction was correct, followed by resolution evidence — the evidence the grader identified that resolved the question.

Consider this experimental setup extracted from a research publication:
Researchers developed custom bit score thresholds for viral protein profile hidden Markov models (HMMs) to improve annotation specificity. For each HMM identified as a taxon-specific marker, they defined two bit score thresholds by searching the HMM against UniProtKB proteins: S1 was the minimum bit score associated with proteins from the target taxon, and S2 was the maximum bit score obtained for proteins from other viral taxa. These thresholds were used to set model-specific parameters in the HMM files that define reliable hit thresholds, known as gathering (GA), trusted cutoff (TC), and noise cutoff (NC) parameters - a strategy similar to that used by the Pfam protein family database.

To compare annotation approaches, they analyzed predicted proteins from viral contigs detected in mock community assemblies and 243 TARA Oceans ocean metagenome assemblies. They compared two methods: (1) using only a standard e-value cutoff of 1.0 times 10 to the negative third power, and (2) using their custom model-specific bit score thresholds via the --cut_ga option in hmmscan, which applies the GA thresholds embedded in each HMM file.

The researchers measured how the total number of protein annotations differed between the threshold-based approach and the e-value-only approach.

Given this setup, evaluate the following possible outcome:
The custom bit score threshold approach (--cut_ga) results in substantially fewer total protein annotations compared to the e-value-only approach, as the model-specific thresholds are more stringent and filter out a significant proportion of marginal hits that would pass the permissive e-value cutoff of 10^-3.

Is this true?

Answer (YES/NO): NO